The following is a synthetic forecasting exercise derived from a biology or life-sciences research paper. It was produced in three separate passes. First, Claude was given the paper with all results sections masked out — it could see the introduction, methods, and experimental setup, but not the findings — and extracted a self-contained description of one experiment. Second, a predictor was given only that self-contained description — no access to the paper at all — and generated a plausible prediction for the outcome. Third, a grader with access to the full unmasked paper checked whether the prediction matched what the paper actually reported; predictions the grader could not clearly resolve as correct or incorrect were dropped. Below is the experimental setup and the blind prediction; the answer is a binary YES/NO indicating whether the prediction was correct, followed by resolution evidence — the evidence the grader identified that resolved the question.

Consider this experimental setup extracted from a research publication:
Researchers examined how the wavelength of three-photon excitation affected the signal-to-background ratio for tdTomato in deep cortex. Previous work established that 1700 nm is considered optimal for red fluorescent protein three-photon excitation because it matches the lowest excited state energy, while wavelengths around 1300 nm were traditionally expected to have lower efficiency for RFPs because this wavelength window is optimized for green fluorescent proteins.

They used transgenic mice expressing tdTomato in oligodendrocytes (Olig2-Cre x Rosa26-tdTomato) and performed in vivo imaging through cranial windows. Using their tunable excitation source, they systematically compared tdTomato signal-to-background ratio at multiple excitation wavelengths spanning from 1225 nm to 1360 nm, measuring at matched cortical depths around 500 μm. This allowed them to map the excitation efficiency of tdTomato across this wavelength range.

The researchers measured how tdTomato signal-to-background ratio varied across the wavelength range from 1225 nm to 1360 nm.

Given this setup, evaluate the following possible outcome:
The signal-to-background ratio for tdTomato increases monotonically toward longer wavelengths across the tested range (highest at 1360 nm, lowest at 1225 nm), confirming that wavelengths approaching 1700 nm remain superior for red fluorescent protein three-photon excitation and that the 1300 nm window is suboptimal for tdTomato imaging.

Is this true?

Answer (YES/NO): NO